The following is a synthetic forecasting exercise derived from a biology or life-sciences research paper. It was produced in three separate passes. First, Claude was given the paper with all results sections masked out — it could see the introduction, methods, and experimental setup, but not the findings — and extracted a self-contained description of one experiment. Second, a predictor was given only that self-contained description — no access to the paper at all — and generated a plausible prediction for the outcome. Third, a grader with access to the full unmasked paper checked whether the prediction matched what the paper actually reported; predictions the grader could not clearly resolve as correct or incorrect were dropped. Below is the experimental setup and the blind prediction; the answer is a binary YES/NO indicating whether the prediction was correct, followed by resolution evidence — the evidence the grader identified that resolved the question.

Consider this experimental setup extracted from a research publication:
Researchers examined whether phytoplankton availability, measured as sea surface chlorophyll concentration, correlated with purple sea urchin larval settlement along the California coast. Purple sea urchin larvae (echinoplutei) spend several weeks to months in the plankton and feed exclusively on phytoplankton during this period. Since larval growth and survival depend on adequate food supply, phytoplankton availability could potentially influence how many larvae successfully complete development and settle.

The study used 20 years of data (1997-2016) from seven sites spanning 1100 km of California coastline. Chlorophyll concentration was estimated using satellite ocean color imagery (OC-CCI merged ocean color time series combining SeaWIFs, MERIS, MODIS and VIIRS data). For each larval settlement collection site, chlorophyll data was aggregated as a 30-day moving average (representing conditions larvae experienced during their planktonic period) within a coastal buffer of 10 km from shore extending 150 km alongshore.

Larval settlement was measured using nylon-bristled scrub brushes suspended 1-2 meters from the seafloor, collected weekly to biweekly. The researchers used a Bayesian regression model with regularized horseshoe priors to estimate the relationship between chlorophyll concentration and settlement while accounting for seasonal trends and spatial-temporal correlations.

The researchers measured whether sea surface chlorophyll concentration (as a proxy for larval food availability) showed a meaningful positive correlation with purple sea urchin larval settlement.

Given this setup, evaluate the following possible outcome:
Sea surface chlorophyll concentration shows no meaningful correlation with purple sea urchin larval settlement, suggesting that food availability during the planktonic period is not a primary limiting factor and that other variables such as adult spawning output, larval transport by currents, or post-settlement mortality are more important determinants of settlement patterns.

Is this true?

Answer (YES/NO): NO